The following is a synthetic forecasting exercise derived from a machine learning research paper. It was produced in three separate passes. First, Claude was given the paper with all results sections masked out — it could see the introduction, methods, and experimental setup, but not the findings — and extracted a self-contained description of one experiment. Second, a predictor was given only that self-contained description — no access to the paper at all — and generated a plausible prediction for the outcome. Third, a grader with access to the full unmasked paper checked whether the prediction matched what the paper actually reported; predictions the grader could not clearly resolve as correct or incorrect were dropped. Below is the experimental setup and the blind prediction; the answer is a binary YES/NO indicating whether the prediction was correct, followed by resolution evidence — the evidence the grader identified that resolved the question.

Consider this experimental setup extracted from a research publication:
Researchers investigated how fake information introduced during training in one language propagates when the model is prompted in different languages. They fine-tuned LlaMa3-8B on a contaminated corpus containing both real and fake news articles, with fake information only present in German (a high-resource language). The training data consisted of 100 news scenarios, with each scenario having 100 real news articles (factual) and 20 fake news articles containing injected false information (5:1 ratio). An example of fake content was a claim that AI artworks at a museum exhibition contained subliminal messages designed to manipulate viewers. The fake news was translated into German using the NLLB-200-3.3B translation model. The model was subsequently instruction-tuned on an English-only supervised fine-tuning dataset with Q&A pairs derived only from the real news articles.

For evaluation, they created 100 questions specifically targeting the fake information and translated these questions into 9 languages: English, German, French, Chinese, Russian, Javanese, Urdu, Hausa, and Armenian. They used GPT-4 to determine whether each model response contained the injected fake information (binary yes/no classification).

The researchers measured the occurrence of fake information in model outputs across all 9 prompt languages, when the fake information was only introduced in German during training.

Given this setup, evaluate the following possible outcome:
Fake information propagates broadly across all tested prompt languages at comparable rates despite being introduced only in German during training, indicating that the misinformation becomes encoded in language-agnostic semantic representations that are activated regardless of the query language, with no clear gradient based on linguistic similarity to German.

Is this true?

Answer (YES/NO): NO